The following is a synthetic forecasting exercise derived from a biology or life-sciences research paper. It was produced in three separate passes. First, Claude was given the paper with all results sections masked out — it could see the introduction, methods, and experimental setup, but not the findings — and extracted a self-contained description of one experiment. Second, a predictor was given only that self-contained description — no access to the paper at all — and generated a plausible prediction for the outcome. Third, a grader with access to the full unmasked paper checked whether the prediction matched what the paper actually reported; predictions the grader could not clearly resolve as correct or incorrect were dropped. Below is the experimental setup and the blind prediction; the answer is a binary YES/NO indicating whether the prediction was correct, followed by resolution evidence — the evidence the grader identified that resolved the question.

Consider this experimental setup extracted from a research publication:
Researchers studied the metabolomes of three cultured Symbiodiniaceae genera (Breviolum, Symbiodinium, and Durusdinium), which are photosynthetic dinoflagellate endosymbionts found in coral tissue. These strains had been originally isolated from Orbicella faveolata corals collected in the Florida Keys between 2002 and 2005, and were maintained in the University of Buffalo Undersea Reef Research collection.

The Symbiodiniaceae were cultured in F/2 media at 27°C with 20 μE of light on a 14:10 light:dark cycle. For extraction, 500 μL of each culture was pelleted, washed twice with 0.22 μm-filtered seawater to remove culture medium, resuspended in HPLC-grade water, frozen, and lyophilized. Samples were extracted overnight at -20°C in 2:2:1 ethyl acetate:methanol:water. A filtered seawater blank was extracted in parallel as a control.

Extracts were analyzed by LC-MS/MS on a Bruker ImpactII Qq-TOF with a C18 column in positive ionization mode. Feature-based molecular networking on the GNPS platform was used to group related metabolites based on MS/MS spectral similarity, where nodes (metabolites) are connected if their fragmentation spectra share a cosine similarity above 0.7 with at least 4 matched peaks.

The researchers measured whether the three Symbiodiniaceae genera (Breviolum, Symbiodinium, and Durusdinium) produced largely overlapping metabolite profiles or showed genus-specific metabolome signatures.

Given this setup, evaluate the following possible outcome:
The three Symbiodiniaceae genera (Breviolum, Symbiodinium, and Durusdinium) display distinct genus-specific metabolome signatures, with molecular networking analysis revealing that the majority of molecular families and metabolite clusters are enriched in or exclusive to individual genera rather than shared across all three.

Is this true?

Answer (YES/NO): NO